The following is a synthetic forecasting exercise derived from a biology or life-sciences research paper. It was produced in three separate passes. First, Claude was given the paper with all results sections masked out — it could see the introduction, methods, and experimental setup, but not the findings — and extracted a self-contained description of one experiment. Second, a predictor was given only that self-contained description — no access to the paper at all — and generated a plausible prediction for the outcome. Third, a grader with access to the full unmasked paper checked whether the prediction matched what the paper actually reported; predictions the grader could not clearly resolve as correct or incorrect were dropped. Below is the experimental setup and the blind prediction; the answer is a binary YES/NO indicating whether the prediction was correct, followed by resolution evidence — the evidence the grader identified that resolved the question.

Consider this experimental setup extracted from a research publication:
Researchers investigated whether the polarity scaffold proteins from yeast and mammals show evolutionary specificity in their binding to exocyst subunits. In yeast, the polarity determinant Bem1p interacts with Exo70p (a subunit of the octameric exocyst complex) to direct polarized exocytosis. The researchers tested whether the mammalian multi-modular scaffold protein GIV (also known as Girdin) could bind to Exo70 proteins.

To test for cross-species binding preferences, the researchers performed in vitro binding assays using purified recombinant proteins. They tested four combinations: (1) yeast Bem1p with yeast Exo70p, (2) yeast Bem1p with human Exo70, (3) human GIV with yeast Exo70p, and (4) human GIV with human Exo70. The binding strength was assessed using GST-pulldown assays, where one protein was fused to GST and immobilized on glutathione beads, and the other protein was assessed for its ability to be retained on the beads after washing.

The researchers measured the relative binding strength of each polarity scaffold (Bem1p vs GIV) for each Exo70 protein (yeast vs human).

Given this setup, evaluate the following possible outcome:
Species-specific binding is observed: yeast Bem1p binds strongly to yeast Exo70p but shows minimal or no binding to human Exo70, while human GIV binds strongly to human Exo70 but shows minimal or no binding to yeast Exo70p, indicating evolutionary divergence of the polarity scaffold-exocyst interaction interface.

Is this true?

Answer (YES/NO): NO